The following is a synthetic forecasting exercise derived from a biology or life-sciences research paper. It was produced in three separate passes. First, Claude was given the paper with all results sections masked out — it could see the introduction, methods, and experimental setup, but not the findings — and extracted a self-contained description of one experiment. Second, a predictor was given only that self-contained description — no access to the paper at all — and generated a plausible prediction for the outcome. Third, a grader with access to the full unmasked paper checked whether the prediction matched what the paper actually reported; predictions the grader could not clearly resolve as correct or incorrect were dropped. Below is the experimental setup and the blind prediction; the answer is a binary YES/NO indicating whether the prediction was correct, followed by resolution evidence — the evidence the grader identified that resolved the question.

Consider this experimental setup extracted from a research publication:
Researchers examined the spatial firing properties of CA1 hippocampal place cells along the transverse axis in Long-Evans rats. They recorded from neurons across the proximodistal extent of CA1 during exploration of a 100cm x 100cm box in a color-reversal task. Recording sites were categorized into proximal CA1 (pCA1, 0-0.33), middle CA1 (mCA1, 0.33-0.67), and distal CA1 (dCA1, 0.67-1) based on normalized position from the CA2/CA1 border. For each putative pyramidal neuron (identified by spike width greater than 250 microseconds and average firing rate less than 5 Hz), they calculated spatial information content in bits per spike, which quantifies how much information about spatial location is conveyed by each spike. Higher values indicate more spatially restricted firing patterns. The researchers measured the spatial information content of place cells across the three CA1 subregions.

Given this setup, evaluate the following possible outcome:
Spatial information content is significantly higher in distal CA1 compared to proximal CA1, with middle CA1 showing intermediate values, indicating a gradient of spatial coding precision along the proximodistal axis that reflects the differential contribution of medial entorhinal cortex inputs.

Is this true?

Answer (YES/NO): NO